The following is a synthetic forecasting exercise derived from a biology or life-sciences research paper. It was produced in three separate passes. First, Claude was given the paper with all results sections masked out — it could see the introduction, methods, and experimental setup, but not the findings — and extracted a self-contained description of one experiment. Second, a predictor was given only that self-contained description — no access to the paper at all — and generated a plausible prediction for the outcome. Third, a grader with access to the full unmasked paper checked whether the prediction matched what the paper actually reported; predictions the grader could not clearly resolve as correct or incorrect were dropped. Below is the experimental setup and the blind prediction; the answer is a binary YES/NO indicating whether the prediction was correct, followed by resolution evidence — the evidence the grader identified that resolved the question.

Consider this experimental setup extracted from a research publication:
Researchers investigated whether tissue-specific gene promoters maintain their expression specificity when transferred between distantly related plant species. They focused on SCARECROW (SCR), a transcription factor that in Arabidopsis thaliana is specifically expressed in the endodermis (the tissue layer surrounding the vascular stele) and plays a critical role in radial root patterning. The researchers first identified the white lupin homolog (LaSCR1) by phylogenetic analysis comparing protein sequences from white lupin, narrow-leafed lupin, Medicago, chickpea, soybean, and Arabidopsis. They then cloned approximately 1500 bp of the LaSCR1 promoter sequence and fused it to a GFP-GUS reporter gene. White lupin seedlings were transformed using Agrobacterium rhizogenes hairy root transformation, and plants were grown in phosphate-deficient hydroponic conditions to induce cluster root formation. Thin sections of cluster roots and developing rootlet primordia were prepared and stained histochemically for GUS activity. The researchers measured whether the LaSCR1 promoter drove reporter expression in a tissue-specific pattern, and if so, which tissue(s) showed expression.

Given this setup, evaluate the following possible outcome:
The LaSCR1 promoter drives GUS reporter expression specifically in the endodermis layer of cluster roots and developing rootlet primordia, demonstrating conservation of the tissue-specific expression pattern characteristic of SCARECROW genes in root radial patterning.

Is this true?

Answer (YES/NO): NO